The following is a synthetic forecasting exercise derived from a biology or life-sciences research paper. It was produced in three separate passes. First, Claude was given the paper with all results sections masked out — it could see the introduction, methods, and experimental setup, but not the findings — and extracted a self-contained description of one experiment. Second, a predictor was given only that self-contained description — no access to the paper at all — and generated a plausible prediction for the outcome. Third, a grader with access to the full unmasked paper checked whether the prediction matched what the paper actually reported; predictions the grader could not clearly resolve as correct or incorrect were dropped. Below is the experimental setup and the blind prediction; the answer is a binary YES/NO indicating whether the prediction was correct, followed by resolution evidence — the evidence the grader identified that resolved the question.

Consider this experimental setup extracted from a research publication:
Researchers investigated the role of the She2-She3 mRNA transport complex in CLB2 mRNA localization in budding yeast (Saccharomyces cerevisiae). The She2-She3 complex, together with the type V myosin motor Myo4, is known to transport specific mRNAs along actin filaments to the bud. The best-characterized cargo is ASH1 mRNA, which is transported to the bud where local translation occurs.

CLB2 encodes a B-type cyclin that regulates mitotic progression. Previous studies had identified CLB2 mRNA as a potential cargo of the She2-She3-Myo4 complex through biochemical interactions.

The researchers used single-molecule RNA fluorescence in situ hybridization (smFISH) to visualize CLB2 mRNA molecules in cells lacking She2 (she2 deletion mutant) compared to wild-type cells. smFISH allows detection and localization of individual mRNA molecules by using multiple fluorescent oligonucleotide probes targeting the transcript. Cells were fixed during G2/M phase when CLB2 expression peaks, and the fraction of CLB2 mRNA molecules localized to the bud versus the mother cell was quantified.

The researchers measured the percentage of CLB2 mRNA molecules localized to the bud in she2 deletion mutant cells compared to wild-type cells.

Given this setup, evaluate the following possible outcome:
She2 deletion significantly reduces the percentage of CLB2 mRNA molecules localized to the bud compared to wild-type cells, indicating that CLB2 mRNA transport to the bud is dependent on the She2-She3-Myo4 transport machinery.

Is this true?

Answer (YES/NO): YES